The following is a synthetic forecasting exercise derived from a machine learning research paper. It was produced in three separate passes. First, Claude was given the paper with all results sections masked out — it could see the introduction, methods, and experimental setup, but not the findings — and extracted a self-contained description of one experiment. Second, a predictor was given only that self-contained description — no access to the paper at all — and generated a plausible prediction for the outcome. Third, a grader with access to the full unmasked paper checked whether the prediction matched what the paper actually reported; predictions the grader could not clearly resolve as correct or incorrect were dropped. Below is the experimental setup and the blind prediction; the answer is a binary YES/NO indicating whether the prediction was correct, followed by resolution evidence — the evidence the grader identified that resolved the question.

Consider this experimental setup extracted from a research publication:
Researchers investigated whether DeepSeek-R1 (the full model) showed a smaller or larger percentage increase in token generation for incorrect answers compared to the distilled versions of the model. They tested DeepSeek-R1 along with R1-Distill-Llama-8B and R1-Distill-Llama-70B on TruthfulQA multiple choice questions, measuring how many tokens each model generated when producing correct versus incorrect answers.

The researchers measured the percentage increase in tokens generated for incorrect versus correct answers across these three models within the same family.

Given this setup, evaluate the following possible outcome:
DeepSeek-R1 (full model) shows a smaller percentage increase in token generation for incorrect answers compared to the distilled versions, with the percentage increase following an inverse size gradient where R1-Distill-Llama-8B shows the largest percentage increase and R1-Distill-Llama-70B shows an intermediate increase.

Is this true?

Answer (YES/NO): NO